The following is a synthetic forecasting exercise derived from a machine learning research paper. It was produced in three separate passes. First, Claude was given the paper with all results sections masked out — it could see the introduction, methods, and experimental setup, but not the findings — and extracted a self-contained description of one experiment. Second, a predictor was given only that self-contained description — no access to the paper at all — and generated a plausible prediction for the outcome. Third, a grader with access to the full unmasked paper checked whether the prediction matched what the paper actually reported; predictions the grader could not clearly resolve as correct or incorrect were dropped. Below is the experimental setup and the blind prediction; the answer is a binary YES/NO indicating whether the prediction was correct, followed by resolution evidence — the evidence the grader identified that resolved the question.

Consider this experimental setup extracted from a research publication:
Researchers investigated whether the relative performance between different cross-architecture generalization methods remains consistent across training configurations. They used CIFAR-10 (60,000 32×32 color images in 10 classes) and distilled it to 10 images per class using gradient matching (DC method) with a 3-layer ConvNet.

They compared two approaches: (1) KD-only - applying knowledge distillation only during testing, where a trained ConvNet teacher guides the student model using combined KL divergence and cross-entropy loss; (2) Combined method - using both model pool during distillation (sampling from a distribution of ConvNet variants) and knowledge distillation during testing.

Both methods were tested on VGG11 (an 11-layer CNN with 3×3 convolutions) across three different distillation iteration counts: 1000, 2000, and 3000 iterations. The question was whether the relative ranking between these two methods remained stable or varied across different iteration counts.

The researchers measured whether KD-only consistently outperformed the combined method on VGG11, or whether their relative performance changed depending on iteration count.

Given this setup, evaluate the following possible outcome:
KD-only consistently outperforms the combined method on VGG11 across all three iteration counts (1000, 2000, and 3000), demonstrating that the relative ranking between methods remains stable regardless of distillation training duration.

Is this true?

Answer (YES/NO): YES